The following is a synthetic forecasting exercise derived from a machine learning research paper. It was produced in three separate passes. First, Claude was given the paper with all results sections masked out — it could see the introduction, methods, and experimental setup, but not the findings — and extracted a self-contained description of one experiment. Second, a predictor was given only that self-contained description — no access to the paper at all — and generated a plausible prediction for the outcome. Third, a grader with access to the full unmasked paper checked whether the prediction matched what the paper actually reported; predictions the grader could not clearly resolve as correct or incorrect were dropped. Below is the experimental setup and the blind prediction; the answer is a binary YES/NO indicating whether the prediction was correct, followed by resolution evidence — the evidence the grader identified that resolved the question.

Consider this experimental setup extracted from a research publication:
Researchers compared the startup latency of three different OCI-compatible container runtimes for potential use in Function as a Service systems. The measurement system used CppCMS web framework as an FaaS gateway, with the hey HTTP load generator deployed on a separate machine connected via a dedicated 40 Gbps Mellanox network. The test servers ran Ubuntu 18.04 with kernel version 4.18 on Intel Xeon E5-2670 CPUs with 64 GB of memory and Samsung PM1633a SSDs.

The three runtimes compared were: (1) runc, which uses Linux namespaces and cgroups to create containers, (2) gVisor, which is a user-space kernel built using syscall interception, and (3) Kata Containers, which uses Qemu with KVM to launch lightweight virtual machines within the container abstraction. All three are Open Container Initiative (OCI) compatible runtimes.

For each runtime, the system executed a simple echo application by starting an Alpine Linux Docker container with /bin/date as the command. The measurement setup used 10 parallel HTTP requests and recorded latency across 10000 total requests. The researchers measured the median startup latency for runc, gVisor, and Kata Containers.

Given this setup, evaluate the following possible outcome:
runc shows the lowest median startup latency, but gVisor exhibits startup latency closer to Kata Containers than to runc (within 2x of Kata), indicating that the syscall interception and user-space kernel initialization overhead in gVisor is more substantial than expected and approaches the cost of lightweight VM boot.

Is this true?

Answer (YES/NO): NO